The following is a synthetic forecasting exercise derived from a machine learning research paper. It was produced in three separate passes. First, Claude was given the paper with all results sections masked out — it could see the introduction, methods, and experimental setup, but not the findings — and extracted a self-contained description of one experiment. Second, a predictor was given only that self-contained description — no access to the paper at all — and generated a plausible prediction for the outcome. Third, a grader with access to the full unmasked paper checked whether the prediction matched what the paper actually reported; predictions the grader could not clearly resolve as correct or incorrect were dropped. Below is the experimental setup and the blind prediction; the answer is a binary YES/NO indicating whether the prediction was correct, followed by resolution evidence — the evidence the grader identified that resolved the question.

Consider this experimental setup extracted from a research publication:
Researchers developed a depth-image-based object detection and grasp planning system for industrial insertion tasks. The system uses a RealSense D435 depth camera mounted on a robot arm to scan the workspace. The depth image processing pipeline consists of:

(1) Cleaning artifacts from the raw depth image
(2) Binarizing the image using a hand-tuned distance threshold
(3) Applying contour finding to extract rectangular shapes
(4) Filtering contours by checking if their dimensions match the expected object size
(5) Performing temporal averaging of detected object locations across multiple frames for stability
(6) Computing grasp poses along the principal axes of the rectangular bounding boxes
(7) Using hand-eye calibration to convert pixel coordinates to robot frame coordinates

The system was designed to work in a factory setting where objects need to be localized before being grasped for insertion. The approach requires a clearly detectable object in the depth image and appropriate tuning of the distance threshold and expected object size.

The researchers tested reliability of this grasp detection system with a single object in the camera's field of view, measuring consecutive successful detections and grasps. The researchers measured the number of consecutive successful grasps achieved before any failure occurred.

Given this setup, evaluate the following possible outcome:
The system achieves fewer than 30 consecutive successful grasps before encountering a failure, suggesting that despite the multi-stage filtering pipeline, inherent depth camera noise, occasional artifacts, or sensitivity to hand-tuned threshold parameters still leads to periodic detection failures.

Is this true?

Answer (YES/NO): NO